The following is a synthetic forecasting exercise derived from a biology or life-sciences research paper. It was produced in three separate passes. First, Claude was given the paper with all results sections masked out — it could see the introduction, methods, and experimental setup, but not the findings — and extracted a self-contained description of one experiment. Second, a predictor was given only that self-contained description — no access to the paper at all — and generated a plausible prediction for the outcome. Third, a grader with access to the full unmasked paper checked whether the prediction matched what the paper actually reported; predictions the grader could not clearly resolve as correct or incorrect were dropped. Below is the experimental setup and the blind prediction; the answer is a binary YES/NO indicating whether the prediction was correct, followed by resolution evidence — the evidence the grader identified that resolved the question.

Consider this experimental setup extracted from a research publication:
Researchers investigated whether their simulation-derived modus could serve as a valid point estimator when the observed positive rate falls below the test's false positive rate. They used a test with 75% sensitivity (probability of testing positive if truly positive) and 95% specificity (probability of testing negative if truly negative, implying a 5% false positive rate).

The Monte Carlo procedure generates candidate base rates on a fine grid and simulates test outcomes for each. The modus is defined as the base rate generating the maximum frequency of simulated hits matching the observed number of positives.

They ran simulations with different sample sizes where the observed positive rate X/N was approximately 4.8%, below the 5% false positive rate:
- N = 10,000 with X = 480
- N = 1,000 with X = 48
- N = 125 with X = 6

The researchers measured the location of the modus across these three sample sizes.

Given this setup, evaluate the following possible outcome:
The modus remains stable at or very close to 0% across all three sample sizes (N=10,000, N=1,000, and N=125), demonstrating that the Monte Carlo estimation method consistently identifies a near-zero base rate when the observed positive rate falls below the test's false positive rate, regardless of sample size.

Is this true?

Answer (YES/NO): YES